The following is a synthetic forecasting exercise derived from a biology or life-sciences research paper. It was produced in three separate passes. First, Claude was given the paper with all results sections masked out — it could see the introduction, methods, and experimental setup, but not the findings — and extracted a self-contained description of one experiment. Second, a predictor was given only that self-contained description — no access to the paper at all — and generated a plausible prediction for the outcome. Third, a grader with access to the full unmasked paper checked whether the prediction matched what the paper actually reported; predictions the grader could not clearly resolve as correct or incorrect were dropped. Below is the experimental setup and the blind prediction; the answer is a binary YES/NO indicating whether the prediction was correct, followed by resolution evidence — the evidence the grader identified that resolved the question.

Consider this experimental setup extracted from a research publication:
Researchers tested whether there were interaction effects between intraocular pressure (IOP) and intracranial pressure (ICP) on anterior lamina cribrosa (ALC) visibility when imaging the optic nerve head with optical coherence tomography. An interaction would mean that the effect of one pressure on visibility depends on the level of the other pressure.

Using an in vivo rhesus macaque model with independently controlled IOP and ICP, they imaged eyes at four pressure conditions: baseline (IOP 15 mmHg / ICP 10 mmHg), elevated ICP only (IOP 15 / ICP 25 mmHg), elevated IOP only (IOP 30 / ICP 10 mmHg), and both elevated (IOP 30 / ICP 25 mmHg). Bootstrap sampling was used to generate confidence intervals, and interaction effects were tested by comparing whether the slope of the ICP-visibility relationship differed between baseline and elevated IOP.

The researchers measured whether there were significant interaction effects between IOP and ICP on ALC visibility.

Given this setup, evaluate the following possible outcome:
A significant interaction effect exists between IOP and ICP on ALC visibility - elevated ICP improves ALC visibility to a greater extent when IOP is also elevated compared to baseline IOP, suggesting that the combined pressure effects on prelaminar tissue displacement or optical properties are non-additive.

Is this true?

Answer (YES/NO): NO